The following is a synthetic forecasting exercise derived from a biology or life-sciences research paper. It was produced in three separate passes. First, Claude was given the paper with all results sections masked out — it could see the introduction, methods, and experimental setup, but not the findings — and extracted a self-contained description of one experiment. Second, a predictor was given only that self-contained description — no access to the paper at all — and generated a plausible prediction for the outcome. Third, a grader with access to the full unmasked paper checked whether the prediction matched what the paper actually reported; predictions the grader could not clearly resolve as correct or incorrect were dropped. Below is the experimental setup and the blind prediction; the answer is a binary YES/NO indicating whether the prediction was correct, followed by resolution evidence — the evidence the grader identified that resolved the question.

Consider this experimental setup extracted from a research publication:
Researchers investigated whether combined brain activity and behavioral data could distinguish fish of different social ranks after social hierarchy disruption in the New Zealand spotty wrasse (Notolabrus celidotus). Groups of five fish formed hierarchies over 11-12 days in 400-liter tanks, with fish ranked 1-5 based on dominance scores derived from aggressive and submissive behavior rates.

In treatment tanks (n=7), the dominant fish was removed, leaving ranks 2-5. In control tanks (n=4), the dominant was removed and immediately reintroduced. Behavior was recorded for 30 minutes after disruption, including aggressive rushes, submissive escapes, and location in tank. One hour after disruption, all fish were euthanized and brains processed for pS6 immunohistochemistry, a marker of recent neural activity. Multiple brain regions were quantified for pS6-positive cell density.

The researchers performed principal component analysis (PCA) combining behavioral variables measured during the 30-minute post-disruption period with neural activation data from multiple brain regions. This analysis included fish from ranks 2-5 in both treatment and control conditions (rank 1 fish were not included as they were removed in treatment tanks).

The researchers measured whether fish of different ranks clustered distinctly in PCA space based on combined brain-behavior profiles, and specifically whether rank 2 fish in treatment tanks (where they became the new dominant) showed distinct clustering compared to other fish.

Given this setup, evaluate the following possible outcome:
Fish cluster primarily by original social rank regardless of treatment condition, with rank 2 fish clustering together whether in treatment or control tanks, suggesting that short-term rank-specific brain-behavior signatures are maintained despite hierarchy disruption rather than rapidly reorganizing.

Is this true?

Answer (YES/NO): NO